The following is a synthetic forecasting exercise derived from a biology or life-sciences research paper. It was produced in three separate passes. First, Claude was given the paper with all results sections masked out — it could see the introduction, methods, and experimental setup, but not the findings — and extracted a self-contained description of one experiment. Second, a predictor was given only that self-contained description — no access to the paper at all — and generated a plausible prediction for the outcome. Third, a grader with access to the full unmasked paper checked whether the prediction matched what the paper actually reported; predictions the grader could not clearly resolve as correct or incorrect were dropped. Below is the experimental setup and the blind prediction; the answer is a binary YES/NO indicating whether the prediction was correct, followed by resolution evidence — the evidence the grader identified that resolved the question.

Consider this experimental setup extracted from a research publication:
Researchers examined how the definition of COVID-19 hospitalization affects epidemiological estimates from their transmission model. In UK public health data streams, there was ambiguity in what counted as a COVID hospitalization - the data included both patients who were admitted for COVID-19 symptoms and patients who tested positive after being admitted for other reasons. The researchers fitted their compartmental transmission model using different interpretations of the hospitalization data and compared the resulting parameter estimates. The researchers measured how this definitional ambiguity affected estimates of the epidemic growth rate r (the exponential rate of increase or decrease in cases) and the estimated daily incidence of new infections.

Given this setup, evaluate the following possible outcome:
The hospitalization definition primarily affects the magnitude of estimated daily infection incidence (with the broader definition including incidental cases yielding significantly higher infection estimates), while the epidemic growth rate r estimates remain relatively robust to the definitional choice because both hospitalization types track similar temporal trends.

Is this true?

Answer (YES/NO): YES